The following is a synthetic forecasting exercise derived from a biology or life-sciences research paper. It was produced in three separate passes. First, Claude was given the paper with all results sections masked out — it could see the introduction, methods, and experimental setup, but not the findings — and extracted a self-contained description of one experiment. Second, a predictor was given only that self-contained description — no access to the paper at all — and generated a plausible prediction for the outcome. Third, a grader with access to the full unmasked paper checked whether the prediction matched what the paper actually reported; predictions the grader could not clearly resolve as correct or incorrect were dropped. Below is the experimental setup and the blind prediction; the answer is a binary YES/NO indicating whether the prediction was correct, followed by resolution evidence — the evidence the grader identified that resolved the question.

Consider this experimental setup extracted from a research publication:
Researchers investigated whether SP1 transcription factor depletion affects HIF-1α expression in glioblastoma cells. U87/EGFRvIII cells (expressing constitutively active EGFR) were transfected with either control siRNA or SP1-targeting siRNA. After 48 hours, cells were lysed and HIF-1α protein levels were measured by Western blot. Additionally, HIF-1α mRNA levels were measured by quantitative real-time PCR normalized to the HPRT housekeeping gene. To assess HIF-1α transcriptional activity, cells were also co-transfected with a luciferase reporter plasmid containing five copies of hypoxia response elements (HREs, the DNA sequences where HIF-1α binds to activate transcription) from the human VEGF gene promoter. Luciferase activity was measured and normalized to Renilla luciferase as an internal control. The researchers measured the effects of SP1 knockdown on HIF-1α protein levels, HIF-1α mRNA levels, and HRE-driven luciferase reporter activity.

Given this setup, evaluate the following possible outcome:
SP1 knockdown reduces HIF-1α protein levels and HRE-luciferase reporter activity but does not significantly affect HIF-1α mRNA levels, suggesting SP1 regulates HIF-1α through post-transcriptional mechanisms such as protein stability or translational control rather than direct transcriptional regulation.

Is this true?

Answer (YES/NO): NO